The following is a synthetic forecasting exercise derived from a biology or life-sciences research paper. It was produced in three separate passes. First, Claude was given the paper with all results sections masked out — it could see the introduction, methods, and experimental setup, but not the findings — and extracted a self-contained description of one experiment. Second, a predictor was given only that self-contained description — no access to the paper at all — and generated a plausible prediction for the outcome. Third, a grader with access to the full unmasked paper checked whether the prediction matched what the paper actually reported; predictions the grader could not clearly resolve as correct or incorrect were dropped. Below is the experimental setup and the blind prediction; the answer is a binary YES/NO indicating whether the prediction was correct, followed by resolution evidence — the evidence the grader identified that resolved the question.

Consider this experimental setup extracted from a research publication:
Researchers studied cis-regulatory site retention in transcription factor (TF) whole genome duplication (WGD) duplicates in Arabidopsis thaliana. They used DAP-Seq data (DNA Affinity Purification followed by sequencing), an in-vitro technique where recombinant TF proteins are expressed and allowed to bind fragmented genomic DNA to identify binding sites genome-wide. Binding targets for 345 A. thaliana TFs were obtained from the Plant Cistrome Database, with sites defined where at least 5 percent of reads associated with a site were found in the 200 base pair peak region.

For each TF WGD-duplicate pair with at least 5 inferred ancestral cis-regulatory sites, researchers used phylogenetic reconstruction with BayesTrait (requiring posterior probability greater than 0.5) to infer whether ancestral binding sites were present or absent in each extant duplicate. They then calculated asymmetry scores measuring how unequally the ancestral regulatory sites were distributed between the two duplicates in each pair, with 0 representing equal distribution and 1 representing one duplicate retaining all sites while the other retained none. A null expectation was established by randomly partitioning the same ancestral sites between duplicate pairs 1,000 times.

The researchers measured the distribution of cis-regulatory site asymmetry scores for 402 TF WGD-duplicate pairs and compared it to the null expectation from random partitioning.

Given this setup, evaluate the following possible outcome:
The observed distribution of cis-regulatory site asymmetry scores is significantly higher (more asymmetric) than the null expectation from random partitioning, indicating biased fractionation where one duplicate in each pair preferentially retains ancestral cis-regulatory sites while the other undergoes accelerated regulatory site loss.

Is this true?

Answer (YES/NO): YES